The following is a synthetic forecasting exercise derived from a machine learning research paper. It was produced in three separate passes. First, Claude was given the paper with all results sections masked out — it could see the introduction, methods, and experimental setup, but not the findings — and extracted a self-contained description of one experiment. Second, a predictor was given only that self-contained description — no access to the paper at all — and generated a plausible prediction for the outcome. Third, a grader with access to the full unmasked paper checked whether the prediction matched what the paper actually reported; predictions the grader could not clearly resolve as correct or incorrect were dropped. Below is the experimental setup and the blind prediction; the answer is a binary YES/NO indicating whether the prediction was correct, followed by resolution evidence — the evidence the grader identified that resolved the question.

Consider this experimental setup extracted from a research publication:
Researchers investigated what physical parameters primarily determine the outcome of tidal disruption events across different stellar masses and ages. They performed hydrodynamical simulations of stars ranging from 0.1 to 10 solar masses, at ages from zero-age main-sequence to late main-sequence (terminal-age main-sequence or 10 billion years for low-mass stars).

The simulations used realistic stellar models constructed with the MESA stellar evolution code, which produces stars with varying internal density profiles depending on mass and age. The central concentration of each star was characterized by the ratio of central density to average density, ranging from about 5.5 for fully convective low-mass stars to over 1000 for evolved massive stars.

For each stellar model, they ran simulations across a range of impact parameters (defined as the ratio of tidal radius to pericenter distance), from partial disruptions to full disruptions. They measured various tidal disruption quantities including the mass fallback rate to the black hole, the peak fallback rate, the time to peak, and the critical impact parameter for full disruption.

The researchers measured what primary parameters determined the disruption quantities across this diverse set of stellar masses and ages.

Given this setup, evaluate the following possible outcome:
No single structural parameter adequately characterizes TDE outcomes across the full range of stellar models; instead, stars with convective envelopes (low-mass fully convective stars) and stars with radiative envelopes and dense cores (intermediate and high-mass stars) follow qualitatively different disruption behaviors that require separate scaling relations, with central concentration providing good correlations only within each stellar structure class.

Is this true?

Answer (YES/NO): NO